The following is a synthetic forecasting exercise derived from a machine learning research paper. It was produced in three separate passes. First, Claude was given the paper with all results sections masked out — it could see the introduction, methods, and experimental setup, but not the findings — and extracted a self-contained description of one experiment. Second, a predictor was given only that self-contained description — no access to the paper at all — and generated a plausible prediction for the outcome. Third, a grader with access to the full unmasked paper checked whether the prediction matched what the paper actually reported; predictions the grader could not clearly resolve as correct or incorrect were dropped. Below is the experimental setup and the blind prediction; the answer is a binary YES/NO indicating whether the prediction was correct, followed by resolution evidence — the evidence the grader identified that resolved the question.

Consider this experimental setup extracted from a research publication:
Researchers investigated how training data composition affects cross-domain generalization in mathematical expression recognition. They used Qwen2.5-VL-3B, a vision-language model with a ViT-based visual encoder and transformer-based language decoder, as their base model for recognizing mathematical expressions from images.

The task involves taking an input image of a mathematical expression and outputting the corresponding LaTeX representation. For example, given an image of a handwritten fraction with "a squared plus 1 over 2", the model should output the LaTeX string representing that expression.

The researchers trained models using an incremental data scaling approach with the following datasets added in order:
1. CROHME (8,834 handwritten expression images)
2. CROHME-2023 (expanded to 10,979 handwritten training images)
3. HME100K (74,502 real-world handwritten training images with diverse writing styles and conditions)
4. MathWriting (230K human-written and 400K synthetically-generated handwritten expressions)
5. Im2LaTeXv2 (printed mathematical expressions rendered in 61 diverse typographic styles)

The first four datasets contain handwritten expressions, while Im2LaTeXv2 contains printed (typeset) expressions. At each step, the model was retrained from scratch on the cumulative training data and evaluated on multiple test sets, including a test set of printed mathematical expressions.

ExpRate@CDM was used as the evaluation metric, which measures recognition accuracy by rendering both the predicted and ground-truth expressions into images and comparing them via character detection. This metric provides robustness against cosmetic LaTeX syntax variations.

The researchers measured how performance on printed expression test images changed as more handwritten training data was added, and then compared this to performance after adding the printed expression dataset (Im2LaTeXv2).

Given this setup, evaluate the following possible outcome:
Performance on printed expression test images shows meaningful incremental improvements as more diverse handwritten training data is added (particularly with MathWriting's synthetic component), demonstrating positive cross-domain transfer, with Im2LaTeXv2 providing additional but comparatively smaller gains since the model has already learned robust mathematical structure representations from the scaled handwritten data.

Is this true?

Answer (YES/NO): NO